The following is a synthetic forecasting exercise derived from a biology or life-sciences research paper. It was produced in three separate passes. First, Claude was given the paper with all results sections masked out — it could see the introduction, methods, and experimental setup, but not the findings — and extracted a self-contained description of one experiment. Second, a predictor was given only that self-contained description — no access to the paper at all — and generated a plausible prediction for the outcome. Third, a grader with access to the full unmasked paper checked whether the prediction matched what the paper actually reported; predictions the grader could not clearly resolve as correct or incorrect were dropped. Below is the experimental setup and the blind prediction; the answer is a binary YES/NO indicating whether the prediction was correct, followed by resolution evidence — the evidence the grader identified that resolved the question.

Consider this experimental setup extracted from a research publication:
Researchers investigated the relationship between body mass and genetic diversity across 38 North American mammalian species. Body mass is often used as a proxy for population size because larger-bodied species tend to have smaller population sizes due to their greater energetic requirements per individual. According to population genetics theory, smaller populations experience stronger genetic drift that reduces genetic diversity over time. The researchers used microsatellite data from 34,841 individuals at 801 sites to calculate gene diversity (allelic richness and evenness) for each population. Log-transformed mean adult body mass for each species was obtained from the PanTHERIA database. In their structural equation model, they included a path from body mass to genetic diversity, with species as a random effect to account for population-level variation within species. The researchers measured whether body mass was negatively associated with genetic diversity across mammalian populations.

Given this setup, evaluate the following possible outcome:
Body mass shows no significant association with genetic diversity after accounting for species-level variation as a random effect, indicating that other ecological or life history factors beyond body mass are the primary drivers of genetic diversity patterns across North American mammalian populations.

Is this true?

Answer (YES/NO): NO